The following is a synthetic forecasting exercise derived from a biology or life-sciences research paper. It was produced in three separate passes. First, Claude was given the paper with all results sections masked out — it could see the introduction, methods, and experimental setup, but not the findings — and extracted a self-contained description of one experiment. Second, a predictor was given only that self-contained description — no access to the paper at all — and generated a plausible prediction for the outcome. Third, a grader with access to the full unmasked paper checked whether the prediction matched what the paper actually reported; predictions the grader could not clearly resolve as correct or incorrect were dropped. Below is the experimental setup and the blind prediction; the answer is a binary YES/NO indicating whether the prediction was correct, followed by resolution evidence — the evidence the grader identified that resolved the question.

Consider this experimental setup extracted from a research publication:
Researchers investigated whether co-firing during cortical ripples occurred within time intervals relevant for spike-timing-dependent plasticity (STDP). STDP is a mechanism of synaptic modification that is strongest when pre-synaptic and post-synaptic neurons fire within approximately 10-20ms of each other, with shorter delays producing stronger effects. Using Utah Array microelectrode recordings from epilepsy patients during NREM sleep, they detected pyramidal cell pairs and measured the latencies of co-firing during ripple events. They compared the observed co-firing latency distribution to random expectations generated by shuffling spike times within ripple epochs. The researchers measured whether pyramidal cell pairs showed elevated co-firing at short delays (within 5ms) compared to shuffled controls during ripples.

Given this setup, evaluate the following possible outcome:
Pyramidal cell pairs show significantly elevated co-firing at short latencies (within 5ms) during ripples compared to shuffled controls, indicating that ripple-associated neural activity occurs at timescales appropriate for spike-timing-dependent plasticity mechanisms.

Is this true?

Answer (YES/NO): YES